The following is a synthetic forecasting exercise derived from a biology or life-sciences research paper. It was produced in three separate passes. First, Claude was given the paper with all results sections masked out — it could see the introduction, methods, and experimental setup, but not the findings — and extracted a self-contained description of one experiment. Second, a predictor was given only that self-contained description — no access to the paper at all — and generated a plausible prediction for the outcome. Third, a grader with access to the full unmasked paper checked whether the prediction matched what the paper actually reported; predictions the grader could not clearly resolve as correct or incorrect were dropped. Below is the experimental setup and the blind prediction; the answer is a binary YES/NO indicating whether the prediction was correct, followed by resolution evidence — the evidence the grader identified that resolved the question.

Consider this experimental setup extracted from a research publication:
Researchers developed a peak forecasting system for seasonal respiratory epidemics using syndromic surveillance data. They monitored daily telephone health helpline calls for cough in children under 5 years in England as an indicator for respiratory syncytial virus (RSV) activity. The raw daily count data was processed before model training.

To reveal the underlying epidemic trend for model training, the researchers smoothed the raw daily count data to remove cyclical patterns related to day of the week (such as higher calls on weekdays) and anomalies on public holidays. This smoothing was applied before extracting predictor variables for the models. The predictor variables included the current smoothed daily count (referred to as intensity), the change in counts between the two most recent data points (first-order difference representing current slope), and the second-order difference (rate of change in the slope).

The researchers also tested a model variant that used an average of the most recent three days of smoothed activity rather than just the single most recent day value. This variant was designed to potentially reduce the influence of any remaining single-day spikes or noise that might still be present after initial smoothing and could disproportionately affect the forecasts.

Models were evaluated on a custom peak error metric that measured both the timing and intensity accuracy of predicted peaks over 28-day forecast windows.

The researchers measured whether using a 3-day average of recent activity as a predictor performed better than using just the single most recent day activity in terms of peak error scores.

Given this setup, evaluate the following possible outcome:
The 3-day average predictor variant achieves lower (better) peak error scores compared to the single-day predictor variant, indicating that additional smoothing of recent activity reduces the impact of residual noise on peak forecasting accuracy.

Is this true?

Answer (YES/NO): NO